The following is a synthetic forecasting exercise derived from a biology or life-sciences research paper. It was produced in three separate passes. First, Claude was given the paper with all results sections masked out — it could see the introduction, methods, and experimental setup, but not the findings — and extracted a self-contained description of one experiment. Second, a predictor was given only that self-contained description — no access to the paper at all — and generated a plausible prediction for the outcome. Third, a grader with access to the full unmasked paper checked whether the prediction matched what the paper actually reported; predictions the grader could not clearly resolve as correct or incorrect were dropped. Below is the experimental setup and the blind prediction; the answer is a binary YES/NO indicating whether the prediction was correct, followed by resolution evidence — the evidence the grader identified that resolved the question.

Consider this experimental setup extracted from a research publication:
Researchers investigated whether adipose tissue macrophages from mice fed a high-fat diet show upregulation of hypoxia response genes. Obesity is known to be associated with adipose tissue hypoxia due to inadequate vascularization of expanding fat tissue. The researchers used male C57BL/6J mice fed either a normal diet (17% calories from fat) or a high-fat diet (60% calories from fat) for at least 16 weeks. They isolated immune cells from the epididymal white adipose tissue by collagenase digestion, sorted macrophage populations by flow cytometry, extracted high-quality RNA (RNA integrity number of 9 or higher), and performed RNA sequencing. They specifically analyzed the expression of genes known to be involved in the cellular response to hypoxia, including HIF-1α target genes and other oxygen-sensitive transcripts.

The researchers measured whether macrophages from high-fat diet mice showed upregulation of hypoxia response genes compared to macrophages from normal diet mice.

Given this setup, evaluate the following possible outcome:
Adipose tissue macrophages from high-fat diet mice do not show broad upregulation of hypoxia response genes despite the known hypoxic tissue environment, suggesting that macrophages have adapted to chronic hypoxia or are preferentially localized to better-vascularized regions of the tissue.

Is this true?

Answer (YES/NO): YES